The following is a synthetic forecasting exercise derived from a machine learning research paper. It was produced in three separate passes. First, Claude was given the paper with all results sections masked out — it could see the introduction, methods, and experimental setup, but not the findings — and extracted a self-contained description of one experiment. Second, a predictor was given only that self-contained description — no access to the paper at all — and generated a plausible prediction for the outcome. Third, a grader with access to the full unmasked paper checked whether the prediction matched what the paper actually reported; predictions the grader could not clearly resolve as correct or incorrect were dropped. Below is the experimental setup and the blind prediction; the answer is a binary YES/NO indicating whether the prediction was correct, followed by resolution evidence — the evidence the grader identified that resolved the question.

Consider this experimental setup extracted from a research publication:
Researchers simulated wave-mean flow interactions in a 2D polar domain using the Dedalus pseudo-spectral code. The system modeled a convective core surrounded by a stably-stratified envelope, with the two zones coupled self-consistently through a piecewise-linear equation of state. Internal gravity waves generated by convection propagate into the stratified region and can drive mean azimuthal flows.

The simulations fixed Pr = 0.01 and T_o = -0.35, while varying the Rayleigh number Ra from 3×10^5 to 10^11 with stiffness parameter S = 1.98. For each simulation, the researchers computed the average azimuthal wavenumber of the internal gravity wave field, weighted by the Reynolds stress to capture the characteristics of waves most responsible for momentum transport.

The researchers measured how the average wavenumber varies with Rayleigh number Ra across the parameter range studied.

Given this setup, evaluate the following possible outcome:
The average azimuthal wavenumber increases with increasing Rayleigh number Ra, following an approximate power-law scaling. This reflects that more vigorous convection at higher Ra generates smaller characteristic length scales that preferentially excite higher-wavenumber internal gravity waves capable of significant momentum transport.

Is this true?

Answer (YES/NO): YES